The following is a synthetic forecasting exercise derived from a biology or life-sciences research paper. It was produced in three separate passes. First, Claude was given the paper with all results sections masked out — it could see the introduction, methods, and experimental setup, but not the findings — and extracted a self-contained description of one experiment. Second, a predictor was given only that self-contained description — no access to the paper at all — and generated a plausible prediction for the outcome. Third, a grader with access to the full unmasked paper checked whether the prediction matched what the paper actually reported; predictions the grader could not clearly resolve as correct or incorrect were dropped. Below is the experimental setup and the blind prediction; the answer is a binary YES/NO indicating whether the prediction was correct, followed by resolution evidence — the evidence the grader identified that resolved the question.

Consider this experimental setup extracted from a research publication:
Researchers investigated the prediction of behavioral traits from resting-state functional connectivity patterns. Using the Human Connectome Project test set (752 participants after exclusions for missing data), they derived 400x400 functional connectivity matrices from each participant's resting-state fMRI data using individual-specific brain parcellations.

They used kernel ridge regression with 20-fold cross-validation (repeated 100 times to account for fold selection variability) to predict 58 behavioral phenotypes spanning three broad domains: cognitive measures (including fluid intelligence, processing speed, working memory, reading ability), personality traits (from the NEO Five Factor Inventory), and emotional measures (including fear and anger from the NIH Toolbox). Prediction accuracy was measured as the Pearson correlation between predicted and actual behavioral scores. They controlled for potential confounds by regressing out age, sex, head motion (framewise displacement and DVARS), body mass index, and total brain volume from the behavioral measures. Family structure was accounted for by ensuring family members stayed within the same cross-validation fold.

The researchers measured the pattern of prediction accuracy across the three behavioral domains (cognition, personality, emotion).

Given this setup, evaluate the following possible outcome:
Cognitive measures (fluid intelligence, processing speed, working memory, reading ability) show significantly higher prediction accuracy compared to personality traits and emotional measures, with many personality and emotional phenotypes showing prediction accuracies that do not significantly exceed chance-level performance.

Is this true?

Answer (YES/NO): NO